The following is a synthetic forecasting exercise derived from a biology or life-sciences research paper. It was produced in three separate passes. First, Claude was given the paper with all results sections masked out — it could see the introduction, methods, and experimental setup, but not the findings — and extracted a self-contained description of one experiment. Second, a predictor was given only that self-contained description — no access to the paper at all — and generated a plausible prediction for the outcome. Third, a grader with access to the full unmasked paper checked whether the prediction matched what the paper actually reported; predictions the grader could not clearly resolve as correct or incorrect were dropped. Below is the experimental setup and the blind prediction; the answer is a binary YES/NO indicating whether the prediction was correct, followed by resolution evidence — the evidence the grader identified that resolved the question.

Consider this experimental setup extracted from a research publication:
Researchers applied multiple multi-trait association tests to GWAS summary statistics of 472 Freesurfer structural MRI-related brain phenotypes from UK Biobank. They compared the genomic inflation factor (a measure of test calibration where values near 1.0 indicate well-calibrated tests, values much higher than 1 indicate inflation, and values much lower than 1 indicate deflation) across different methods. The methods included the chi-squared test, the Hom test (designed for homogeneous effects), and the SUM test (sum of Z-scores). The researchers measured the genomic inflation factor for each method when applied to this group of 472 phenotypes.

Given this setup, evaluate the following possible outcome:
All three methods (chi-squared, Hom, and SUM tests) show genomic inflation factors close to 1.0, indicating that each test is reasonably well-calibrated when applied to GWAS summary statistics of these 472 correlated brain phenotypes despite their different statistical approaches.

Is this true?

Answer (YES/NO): NO